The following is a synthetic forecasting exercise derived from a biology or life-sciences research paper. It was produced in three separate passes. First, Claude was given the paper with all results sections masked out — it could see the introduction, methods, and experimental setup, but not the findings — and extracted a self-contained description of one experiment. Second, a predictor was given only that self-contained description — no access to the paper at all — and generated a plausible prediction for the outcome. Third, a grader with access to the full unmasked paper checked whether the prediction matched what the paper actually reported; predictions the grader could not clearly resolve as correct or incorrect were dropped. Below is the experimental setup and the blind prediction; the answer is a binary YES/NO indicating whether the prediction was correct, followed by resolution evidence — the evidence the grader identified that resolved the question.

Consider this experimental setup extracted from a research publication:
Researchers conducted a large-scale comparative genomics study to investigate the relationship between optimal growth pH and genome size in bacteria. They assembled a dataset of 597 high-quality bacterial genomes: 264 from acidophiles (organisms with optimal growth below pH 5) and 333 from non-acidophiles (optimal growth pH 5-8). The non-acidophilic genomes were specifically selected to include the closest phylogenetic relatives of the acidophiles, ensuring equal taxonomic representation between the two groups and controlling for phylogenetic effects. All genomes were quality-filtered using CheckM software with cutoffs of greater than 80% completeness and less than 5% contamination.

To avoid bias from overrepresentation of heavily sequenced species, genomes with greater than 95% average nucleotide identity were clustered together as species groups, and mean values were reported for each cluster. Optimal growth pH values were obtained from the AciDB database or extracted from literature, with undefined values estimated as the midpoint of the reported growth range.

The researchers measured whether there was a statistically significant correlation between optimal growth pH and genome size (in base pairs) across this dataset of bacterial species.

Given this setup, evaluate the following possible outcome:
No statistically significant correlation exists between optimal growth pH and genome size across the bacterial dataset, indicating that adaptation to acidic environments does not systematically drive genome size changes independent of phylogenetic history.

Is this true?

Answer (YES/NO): NO